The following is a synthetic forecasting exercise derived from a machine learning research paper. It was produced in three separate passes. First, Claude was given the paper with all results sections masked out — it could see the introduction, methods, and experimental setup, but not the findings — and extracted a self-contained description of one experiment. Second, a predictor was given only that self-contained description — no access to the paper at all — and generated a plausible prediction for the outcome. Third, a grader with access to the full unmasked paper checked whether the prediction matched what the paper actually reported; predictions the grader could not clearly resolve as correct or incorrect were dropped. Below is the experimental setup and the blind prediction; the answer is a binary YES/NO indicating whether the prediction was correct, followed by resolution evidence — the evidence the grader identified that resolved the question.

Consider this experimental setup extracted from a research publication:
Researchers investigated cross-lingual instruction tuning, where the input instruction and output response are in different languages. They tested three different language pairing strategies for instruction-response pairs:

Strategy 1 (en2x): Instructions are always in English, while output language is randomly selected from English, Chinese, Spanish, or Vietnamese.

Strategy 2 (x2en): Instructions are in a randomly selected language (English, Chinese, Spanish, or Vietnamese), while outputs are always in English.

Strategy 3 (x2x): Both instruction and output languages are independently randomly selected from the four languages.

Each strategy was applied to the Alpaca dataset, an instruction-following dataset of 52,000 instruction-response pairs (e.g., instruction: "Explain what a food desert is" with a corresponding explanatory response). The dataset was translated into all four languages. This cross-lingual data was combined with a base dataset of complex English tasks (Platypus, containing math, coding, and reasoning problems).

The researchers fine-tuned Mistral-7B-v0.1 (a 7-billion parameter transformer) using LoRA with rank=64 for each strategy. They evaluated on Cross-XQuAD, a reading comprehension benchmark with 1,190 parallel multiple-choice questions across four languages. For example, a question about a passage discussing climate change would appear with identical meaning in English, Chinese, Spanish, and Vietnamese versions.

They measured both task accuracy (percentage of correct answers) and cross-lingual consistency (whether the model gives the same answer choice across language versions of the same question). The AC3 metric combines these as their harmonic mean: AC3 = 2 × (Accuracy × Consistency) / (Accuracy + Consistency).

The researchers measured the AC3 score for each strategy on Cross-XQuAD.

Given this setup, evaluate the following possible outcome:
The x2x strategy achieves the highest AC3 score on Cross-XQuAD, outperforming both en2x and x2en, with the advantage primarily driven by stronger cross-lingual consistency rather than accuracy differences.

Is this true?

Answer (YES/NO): NO